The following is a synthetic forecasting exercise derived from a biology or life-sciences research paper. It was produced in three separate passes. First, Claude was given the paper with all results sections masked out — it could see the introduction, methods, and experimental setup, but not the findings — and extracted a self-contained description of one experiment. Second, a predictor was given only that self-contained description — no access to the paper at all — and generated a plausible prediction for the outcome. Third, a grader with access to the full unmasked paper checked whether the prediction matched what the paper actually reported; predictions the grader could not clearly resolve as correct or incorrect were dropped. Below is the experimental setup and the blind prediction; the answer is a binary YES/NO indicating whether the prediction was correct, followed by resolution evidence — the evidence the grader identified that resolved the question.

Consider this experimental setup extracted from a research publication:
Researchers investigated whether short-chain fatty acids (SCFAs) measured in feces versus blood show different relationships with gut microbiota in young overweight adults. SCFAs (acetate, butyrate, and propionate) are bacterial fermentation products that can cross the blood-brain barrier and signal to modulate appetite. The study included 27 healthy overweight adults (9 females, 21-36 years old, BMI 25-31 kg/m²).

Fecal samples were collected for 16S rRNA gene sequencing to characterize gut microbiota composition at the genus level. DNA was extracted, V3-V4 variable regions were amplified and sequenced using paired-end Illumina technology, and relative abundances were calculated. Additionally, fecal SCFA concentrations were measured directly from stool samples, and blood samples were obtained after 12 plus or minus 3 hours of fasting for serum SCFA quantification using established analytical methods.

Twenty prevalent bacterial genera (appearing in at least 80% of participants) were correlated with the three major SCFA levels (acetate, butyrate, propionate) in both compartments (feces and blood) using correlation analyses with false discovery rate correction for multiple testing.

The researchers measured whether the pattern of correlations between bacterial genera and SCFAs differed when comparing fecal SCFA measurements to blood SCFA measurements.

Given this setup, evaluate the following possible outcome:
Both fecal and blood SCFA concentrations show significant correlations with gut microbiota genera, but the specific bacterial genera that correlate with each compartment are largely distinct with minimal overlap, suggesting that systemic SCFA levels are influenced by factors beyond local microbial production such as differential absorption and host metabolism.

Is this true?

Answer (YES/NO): NO